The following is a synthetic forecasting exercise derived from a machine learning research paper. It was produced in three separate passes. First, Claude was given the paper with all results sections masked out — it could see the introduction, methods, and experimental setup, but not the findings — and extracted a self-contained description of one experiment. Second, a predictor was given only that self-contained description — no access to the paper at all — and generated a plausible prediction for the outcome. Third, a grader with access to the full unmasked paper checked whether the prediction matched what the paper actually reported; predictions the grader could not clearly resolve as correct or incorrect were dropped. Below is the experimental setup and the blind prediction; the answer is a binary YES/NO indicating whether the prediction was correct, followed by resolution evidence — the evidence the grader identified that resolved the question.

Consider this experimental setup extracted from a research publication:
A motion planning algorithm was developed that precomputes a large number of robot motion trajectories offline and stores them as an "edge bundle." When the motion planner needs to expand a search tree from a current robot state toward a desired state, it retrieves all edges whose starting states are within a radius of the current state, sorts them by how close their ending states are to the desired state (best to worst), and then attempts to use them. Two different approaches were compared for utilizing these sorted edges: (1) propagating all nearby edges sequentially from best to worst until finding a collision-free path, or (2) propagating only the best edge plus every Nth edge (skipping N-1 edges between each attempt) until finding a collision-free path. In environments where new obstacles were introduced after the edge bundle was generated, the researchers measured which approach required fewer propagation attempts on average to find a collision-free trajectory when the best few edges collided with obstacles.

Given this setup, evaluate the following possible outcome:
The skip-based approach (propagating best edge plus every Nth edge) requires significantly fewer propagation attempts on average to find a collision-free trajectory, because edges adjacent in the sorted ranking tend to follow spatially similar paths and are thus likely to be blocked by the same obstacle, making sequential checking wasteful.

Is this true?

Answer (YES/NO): YES